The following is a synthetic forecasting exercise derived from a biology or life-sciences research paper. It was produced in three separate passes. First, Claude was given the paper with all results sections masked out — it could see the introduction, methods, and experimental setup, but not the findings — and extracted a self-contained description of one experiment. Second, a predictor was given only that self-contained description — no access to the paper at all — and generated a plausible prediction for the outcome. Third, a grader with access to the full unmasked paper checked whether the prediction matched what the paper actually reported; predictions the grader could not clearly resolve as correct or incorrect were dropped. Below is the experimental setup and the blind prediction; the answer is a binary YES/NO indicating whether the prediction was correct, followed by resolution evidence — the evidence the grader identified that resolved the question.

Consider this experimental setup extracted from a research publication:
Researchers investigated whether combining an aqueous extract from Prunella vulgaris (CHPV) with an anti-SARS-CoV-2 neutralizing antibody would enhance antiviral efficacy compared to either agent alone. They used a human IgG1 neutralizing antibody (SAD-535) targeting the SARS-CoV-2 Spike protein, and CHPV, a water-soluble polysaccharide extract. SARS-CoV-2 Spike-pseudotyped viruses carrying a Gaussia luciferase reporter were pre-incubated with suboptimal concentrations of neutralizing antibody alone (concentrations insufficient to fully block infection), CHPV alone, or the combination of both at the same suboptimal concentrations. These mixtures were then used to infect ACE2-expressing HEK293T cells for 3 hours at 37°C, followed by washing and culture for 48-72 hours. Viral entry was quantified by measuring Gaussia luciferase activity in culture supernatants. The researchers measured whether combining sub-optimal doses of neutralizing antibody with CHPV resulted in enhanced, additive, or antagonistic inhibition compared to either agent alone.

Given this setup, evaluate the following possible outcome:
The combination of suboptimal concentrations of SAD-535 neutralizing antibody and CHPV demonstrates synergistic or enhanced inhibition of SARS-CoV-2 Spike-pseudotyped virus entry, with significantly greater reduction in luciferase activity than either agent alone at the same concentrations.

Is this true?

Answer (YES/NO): YES